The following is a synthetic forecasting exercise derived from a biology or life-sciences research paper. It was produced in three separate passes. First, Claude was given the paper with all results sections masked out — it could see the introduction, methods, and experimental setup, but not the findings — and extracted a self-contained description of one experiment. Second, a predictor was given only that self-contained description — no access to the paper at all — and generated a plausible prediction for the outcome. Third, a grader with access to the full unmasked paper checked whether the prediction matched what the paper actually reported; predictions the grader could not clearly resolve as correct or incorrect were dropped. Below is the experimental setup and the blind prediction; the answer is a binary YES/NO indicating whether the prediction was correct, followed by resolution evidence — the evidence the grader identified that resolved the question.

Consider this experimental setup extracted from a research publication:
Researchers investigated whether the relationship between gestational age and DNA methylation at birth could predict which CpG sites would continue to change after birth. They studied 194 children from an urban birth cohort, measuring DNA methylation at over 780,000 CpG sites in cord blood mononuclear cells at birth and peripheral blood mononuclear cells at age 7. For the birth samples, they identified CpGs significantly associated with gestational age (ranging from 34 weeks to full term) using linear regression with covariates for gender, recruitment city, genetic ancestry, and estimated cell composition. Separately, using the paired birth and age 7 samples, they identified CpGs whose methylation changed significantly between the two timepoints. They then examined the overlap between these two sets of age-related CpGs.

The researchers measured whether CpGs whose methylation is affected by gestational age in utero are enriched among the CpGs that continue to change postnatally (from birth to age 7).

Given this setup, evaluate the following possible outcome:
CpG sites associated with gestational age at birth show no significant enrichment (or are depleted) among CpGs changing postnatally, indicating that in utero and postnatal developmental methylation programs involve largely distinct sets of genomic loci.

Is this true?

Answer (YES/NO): NO